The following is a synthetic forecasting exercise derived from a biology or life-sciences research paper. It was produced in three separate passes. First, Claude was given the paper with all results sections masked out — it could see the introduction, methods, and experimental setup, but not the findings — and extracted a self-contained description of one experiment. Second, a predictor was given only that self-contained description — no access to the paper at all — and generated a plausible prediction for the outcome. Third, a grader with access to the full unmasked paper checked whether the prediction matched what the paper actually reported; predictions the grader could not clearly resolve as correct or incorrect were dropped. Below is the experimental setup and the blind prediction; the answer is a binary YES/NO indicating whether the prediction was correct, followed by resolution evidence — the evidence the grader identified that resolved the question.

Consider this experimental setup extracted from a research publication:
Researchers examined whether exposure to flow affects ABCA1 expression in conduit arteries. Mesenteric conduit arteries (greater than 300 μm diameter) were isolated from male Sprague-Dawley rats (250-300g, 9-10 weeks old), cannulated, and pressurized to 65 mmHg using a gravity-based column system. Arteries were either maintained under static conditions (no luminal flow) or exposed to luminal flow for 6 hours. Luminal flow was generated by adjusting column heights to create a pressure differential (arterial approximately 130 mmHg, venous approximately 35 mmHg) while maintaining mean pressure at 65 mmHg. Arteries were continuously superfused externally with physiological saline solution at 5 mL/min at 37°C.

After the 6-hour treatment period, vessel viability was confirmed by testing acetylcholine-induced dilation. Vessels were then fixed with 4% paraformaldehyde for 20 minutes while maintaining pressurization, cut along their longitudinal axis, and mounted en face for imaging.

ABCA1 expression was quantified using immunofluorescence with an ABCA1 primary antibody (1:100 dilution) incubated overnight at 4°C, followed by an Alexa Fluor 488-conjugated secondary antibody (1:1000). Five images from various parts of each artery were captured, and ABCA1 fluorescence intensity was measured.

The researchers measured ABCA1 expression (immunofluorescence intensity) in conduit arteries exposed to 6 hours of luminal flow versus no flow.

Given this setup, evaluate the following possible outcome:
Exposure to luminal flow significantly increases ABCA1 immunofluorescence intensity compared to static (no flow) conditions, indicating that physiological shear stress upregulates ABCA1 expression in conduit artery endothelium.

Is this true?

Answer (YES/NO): YES